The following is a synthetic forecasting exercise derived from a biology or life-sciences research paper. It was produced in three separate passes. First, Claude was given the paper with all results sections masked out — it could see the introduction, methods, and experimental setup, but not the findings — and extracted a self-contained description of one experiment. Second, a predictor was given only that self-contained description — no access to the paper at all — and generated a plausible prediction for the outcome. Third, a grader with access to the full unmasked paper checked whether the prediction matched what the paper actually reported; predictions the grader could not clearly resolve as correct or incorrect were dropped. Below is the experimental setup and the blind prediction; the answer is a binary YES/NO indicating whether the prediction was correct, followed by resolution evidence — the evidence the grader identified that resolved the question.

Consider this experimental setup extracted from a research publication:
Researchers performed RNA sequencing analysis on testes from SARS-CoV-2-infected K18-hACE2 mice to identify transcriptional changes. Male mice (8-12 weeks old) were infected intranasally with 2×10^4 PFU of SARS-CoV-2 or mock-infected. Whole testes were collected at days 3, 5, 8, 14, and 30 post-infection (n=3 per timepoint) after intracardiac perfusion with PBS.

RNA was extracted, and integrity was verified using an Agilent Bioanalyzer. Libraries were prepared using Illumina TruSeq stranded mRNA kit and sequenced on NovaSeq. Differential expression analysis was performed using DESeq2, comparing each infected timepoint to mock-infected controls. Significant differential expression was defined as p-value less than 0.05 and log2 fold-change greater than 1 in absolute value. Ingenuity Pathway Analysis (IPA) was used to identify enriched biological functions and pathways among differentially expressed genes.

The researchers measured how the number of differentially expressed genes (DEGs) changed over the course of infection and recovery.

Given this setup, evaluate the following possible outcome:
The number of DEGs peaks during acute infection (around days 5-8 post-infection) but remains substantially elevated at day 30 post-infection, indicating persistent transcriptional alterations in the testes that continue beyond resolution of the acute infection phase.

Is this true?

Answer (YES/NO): YES